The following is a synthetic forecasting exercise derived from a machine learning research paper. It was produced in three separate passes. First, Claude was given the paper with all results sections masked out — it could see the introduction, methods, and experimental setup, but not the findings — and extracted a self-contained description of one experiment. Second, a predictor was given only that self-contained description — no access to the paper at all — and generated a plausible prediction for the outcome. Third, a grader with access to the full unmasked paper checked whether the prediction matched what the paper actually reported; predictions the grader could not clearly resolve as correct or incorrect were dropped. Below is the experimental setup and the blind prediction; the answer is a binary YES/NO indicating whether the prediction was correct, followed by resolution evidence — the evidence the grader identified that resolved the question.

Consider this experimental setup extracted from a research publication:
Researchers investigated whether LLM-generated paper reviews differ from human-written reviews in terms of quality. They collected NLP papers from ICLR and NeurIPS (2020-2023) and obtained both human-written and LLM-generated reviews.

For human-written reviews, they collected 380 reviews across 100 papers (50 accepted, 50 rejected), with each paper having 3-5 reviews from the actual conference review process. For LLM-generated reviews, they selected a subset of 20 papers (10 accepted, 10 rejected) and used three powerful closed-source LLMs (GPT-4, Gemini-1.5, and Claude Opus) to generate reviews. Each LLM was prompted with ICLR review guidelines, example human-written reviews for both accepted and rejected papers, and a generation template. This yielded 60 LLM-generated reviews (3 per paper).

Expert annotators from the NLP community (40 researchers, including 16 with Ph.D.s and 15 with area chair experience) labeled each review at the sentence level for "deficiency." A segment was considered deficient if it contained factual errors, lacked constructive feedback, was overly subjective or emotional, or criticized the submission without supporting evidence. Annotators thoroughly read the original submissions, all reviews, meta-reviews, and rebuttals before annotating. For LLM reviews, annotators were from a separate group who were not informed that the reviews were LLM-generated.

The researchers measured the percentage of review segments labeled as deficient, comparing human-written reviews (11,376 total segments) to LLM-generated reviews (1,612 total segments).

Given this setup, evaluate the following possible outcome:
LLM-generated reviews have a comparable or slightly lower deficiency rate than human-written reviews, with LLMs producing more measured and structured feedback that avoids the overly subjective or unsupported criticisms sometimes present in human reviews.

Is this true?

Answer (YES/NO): NO